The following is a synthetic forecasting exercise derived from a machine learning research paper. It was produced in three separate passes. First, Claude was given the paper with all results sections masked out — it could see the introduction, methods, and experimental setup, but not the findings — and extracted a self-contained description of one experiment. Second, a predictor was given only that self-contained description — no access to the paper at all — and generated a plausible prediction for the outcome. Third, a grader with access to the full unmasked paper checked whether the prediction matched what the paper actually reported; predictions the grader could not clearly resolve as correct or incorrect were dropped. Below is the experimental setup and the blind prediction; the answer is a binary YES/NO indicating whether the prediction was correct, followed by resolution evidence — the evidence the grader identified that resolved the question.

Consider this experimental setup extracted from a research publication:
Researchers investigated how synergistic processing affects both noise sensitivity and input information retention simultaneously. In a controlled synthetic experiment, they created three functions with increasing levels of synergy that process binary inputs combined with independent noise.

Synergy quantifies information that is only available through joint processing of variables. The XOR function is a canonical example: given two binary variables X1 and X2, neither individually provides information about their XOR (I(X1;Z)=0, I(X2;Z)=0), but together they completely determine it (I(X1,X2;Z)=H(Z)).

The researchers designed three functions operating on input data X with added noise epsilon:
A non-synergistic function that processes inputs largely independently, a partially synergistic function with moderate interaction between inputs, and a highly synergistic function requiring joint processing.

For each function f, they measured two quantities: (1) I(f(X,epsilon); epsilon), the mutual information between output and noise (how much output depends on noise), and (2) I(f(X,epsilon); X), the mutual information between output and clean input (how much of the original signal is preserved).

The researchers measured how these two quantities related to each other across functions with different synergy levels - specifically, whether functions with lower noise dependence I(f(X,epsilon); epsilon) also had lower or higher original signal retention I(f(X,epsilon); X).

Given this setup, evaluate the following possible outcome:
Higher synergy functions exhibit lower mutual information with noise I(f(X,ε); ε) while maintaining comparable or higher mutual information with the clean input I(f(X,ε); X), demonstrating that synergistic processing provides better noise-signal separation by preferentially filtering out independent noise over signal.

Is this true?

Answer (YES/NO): NO